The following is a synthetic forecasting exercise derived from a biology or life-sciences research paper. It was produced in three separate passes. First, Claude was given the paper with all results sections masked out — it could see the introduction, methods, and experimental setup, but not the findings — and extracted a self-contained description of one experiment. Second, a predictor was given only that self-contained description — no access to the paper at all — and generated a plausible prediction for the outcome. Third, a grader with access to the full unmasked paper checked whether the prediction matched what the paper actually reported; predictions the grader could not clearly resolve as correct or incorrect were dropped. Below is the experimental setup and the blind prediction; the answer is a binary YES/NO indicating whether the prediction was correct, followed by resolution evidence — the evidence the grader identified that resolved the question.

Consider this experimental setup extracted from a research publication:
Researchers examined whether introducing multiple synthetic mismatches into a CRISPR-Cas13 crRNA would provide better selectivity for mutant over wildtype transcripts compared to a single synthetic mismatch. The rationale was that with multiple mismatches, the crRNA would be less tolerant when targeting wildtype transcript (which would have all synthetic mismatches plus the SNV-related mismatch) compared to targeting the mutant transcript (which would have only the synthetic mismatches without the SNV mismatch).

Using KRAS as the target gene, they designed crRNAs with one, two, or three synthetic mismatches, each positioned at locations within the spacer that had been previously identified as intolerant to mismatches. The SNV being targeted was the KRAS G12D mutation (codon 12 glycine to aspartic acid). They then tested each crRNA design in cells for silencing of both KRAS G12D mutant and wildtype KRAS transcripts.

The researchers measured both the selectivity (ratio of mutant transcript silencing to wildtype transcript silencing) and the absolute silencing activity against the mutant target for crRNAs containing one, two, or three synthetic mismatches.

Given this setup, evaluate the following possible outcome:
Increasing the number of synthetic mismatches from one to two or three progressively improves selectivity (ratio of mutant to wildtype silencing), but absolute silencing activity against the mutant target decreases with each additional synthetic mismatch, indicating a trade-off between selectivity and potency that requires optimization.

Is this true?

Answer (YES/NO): NO